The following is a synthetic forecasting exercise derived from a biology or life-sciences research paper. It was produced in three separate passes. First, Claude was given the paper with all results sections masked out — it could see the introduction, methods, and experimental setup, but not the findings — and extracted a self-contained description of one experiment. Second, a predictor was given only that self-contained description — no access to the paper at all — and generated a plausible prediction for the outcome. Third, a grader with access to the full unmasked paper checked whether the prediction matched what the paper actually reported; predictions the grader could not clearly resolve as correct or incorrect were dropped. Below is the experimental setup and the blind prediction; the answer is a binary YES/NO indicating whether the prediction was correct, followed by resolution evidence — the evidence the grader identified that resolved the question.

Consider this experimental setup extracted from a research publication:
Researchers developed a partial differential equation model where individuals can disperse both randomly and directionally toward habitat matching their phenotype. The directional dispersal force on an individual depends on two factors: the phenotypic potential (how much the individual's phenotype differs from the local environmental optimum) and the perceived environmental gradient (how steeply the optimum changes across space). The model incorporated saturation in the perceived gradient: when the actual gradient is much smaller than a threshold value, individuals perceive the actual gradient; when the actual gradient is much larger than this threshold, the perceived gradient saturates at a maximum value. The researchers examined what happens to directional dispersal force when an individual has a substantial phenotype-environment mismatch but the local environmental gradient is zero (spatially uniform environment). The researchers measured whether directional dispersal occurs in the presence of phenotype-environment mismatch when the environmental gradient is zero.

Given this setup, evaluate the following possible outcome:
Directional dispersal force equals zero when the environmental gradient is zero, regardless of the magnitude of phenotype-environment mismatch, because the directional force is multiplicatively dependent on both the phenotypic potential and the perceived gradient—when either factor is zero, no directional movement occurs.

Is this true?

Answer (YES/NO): YES